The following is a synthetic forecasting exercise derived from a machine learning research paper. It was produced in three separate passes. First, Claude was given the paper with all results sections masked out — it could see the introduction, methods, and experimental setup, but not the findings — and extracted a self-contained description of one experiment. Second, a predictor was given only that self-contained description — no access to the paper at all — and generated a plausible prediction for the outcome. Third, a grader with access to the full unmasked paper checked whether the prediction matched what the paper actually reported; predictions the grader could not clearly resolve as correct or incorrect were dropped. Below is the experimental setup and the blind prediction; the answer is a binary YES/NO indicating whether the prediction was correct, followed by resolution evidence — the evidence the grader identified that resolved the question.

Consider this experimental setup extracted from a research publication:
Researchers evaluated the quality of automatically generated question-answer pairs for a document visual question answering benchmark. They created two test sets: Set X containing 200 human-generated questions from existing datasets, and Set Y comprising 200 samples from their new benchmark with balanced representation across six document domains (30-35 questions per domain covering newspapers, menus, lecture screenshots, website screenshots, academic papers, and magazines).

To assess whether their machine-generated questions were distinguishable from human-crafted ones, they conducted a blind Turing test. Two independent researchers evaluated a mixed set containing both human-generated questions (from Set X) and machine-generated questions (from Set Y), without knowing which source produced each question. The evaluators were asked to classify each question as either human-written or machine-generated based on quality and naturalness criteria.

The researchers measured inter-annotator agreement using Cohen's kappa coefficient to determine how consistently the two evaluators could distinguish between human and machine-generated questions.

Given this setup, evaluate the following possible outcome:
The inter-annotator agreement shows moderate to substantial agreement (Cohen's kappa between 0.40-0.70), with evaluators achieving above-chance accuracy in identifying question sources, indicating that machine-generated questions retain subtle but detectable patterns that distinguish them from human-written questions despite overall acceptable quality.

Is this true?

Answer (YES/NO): NO